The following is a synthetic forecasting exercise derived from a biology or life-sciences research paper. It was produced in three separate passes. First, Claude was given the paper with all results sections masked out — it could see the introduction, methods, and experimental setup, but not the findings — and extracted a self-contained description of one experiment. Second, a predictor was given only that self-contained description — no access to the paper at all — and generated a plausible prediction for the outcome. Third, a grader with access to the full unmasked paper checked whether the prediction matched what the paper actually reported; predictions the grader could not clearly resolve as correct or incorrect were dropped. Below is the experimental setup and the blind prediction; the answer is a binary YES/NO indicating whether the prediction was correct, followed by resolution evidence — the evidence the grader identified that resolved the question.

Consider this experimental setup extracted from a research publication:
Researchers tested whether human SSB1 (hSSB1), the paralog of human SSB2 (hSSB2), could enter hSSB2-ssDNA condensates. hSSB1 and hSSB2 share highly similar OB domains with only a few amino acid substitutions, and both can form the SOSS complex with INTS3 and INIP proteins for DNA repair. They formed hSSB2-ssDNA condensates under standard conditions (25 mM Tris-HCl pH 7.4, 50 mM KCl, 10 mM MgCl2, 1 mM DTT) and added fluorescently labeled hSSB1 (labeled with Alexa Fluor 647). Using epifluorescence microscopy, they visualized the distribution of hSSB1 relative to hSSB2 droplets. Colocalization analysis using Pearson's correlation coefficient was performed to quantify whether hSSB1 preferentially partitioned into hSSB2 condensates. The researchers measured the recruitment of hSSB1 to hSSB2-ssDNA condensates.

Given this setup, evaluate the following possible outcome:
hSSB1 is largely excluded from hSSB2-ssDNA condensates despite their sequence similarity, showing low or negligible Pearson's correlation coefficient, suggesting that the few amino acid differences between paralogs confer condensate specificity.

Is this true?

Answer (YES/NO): NO